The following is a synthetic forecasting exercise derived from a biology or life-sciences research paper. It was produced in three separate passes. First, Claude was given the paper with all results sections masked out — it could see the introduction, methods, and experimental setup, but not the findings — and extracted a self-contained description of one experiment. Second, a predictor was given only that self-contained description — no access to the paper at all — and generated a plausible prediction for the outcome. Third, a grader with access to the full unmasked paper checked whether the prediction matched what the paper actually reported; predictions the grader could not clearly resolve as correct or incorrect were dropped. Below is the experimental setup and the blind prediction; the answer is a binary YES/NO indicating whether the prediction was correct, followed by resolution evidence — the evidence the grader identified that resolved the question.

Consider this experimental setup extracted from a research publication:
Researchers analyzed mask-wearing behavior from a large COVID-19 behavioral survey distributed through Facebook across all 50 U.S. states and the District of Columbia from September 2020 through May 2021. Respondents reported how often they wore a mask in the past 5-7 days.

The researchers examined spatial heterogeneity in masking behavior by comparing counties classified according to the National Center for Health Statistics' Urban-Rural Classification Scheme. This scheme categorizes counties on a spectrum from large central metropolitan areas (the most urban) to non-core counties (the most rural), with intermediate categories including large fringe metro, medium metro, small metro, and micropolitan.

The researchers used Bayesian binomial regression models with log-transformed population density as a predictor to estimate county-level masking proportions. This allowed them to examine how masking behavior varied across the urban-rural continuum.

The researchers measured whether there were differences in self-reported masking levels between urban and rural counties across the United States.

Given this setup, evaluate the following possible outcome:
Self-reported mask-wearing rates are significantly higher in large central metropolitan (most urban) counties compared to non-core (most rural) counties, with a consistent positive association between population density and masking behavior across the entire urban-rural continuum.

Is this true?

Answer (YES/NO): YES